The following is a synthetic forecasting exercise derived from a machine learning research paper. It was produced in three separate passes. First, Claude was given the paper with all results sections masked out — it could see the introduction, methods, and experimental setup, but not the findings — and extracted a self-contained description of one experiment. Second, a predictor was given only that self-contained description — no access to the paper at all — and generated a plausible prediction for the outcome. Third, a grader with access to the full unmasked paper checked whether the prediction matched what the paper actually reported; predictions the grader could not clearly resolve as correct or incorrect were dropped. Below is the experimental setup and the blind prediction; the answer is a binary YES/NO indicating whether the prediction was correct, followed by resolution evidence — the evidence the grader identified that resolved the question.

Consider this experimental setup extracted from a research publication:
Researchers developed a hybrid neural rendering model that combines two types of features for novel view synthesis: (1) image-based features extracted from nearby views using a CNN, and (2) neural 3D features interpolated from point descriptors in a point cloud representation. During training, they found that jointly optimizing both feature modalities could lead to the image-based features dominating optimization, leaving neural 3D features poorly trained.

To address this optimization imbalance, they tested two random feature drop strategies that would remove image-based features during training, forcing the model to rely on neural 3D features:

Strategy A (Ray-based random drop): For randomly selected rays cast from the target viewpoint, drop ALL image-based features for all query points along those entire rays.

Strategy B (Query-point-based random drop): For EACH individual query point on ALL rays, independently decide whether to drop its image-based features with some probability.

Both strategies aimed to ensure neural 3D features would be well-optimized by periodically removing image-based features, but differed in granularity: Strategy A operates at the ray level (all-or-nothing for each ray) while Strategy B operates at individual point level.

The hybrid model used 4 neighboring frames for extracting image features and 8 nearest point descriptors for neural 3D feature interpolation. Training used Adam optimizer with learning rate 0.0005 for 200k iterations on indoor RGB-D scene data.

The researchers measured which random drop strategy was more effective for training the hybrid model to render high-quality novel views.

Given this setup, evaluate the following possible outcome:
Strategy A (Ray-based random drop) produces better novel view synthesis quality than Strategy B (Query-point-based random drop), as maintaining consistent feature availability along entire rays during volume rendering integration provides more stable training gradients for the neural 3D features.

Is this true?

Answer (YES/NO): YES